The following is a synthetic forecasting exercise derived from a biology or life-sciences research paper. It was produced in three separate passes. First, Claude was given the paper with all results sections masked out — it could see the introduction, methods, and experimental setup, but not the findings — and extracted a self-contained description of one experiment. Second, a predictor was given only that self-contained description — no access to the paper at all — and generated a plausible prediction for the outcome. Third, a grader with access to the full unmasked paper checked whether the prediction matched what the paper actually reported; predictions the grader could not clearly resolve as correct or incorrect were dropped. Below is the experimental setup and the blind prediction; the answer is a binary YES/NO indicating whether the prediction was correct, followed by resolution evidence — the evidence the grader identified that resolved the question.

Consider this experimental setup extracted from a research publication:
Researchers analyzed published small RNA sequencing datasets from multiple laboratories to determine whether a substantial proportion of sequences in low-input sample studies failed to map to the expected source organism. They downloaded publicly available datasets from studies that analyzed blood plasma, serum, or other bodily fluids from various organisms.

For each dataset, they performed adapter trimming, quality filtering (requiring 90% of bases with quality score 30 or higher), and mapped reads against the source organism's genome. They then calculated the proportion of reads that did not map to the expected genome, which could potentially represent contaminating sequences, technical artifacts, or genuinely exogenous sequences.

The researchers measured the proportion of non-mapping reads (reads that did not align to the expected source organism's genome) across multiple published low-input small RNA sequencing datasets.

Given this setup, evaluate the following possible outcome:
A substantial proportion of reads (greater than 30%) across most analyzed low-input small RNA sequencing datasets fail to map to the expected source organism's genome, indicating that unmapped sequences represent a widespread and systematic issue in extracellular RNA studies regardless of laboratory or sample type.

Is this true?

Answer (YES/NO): NO